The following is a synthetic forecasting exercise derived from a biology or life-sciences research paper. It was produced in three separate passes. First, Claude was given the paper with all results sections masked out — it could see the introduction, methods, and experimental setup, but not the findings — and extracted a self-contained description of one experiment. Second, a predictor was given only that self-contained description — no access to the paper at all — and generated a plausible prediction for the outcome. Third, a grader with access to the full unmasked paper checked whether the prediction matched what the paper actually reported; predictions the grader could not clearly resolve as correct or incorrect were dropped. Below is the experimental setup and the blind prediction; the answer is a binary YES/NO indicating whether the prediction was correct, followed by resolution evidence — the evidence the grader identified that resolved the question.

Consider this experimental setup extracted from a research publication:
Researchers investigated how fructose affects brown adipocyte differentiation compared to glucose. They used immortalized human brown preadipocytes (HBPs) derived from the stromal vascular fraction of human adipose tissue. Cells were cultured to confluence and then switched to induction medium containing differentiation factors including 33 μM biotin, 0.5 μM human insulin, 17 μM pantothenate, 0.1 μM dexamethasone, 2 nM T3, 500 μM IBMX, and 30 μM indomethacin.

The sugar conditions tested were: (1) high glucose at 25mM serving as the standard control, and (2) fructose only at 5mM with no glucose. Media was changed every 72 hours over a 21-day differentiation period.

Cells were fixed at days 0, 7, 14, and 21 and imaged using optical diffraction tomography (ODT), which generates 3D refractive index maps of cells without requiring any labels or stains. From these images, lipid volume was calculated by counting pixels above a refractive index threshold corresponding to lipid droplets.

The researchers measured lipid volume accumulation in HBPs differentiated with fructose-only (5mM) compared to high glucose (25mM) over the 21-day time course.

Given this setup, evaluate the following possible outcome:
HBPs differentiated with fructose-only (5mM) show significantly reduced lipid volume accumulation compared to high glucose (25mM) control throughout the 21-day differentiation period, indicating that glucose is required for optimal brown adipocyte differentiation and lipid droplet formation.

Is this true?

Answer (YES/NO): NO